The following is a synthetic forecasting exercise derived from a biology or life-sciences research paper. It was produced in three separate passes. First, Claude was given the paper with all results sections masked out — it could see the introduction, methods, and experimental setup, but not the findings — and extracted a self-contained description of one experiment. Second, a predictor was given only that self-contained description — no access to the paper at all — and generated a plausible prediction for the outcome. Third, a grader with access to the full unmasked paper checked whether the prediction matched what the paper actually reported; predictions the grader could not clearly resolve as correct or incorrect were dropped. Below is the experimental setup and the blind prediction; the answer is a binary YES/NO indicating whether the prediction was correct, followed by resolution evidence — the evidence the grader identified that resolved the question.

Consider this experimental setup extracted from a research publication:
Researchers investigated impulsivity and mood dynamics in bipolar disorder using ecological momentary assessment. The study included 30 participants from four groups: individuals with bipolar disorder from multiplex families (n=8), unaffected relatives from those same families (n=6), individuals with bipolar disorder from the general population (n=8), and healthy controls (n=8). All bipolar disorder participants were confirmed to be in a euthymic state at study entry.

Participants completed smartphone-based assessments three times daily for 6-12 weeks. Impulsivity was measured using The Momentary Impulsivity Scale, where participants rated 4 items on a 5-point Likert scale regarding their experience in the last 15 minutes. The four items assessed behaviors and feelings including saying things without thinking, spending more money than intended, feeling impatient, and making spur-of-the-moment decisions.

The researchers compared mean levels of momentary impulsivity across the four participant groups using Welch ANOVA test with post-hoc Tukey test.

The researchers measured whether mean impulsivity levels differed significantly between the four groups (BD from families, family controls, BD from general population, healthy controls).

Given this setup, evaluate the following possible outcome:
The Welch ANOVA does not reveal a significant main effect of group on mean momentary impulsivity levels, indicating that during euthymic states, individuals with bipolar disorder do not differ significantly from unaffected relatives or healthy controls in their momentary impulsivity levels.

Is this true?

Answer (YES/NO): YES